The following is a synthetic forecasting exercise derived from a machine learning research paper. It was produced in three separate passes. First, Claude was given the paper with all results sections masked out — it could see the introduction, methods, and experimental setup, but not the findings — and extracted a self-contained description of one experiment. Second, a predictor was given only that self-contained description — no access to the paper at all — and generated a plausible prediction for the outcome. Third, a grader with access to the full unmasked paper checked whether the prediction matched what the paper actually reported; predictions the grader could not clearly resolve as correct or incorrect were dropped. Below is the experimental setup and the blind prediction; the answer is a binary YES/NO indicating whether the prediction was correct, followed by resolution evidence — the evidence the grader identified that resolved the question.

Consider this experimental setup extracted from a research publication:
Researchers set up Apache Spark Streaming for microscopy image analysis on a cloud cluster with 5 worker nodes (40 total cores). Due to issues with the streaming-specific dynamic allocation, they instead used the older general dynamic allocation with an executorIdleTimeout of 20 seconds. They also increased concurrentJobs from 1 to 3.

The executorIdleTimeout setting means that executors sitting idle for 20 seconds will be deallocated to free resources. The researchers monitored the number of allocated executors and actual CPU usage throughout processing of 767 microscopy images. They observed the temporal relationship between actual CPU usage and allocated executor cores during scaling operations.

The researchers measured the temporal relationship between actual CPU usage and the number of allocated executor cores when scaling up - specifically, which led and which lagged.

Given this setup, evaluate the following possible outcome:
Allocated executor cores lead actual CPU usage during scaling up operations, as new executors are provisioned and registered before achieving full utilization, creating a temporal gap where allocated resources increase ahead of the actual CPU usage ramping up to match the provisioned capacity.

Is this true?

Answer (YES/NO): NO